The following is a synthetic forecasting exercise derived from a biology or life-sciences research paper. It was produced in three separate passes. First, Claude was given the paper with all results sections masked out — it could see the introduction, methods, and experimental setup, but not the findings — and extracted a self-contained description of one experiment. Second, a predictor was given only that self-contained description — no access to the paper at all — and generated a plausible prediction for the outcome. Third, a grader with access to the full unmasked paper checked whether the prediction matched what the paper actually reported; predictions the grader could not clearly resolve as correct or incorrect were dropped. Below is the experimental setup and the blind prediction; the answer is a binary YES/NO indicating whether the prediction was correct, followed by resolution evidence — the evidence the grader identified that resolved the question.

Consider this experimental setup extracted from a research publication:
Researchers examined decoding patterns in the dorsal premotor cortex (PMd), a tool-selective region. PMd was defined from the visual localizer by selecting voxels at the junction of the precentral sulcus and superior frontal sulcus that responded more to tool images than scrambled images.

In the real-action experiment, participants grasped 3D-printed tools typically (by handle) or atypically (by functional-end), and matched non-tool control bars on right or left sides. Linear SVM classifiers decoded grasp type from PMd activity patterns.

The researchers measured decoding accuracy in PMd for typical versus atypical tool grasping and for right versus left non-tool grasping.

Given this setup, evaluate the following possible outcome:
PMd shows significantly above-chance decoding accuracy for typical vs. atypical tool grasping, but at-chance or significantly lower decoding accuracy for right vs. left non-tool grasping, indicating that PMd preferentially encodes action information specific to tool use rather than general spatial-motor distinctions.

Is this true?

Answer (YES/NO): NO